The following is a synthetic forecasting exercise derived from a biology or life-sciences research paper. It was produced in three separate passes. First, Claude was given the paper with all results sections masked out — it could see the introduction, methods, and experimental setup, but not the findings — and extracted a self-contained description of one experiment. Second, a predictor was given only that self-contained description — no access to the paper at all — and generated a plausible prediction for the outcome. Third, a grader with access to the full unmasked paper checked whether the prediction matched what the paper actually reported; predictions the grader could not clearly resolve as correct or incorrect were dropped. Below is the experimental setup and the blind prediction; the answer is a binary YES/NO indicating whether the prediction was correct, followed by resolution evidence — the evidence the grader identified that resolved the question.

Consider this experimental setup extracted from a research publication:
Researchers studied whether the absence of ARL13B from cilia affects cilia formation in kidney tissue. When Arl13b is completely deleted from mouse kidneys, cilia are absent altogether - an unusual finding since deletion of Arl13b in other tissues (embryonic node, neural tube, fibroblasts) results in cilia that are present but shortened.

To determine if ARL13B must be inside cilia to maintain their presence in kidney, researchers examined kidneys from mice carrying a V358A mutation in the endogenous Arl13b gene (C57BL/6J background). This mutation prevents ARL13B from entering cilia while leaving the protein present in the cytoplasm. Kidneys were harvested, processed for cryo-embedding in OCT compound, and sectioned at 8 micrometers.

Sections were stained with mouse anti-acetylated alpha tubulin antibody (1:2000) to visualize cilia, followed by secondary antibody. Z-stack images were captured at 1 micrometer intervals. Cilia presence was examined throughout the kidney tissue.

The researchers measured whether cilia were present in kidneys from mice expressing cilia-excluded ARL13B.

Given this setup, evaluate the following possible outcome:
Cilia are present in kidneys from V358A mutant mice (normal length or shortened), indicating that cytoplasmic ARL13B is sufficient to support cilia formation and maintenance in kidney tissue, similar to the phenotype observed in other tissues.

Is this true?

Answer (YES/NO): NO